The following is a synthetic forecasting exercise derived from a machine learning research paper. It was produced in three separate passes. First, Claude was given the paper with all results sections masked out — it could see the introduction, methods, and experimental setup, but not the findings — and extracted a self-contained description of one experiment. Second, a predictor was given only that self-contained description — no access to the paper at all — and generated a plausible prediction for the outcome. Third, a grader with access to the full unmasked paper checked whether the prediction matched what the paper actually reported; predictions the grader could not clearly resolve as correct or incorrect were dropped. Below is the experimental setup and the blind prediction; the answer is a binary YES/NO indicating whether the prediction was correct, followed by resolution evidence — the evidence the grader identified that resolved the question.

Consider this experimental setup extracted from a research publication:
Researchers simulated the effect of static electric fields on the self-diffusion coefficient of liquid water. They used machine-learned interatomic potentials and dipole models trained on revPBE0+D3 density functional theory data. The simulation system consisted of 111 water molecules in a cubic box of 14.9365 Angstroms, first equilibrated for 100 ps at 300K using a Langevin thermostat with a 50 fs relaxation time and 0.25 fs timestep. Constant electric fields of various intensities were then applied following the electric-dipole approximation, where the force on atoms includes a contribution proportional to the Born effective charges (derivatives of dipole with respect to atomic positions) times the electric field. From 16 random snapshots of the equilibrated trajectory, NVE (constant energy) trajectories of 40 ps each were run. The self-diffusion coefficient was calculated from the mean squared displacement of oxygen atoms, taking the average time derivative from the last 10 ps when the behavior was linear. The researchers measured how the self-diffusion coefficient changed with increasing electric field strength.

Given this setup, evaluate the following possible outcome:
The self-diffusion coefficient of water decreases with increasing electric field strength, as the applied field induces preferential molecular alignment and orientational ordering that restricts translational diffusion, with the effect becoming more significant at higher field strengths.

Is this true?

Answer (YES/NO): YES